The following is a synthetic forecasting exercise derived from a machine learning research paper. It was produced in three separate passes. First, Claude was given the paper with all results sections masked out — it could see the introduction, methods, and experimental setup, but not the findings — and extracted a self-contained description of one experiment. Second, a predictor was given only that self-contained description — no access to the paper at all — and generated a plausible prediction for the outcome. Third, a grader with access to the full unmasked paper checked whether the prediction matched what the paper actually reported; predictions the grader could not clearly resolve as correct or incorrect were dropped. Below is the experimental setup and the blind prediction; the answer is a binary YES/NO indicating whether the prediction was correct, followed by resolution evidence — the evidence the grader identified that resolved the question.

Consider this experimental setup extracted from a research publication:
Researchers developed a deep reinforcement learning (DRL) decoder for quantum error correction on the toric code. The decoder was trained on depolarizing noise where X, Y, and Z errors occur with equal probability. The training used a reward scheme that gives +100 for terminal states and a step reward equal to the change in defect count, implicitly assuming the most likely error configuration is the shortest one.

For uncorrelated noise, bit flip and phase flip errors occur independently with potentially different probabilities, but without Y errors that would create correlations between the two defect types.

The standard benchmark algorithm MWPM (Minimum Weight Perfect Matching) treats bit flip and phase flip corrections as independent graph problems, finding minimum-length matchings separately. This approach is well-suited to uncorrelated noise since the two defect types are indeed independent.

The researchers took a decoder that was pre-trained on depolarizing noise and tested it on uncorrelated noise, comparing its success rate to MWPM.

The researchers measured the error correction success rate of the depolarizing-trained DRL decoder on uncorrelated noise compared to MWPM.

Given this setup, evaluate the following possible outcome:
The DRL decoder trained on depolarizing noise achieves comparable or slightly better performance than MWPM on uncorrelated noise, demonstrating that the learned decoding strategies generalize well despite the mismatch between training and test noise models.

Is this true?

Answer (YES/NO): NO